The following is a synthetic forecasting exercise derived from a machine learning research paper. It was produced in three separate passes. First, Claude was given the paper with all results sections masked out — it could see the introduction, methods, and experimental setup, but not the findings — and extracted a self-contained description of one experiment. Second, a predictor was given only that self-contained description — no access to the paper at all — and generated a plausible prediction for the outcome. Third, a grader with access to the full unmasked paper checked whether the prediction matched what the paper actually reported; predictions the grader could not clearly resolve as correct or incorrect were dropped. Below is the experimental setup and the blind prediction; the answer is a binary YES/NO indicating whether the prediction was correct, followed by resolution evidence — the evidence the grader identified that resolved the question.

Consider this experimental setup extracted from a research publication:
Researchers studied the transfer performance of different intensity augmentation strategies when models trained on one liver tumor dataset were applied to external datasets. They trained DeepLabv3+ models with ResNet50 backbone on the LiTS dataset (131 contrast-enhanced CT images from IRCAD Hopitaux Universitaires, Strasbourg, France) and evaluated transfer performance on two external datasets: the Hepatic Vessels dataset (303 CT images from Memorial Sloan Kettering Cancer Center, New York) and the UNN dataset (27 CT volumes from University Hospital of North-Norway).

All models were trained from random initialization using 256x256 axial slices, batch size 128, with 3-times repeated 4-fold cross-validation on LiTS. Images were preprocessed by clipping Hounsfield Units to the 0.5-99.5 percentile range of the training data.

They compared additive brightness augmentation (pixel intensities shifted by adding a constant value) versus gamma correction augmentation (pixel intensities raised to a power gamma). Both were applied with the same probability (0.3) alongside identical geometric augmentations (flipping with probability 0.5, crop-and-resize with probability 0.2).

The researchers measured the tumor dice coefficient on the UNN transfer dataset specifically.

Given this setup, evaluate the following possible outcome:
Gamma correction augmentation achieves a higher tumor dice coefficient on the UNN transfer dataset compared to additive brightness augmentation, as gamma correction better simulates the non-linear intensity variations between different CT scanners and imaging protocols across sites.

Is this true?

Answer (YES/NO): NO